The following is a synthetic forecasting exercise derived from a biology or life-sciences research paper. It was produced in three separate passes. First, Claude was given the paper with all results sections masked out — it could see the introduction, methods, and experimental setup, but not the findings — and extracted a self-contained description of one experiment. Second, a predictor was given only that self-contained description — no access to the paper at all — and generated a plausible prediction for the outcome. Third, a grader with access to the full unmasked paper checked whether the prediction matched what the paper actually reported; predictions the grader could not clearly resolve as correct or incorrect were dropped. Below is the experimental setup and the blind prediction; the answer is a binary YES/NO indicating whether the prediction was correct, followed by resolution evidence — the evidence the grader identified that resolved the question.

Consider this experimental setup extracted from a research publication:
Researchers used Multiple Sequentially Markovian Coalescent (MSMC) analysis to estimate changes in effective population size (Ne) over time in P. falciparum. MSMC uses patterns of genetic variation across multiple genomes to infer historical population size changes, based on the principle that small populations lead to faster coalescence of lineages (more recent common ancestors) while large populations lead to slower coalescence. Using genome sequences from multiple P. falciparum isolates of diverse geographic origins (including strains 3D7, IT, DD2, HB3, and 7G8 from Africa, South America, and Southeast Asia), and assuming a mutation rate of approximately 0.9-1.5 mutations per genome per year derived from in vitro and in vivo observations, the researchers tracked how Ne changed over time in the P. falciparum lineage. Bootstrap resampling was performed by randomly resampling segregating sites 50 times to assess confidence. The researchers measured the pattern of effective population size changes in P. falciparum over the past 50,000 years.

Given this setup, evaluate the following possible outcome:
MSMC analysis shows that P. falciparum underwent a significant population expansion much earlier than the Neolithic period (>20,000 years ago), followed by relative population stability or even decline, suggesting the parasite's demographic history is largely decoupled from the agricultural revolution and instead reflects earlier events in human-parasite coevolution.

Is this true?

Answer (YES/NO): NO